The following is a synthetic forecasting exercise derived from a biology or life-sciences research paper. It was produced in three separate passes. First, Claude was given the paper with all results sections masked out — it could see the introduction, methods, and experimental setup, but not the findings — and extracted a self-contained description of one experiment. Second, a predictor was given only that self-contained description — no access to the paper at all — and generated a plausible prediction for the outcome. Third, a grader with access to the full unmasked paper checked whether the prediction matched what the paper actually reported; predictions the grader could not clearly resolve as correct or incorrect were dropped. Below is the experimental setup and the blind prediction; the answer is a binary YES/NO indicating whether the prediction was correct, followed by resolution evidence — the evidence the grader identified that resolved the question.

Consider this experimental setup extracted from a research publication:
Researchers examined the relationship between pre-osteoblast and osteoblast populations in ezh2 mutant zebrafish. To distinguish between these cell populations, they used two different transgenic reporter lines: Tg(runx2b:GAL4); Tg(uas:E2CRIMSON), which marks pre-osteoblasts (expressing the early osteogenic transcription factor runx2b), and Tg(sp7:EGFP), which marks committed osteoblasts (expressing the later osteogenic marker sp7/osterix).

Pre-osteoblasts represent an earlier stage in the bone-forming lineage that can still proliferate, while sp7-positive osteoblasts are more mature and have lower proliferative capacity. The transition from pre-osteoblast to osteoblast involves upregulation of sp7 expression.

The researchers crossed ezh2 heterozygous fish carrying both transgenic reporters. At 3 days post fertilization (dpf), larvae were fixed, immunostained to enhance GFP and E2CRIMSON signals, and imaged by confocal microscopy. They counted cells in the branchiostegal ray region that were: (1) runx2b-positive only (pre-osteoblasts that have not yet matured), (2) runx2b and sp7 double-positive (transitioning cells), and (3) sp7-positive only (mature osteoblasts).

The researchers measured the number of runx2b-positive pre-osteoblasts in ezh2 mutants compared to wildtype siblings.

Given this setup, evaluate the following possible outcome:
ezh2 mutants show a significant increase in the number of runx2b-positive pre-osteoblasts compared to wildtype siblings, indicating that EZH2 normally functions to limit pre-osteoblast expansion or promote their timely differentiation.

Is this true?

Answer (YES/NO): NO